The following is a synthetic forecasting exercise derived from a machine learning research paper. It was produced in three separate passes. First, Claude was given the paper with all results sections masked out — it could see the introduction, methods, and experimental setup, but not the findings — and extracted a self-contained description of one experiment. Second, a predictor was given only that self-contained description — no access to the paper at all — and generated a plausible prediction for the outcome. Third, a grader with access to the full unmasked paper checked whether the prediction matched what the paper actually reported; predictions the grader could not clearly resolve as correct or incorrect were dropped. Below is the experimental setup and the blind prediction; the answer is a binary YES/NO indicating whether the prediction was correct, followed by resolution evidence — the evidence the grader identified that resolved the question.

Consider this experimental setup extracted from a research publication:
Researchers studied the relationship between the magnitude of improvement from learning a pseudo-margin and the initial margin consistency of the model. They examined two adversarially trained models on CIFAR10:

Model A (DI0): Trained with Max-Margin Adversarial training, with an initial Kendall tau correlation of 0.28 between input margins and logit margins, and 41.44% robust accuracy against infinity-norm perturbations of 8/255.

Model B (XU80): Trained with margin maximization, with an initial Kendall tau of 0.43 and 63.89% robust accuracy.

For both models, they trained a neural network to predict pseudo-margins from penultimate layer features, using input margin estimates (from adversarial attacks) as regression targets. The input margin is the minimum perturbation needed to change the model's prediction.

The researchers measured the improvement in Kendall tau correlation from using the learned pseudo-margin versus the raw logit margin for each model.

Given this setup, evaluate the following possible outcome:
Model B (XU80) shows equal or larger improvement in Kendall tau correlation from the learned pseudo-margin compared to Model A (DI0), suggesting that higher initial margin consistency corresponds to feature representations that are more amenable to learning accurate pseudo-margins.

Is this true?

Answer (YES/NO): NO